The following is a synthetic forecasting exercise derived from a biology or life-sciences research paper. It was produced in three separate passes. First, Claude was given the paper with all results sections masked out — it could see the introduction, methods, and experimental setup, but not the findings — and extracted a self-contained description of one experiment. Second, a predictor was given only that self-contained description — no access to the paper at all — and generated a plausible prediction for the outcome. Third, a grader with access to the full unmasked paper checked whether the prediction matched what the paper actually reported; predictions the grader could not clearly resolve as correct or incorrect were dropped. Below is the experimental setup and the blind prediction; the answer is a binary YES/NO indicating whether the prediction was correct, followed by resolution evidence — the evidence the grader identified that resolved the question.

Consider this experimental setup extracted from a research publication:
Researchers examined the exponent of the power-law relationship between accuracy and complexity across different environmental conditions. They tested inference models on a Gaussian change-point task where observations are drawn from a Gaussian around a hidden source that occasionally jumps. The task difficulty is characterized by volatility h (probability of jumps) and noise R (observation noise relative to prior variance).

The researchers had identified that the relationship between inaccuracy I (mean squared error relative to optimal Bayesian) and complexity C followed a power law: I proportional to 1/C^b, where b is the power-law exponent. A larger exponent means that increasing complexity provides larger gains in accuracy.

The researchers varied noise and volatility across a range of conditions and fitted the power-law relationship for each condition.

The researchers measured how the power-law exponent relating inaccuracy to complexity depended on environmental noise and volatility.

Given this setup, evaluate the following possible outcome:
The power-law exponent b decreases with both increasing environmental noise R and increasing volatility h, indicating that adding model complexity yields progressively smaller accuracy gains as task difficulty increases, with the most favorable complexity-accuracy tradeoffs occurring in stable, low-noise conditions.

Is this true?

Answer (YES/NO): NO